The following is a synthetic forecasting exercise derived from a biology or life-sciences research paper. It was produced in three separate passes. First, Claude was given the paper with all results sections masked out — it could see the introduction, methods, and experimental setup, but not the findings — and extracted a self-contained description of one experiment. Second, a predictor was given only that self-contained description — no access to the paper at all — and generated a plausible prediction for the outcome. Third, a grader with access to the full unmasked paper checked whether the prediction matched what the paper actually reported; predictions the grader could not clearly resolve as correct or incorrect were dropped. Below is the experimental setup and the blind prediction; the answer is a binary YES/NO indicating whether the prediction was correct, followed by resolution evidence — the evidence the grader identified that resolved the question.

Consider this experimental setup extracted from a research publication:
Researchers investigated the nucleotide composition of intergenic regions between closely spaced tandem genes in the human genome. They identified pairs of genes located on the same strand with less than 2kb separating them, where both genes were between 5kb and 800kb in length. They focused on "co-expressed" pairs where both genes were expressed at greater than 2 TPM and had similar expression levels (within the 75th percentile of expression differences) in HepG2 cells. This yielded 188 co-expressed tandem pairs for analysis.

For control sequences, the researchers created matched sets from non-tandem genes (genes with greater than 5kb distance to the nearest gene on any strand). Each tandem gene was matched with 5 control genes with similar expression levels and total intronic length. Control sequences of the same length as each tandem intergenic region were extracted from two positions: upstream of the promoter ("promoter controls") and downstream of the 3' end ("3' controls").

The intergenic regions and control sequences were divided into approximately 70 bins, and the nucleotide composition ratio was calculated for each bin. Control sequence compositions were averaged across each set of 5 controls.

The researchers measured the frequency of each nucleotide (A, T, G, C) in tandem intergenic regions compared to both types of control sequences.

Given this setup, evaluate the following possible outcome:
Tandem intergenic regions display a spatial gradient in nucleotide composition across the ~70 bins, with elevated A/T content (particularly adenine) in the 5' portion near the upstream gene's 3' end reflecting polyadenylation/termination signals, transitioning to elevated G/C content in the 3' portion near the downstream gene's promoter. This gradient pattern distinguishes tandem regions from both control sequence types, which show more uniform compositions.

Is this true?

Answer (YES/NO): NO